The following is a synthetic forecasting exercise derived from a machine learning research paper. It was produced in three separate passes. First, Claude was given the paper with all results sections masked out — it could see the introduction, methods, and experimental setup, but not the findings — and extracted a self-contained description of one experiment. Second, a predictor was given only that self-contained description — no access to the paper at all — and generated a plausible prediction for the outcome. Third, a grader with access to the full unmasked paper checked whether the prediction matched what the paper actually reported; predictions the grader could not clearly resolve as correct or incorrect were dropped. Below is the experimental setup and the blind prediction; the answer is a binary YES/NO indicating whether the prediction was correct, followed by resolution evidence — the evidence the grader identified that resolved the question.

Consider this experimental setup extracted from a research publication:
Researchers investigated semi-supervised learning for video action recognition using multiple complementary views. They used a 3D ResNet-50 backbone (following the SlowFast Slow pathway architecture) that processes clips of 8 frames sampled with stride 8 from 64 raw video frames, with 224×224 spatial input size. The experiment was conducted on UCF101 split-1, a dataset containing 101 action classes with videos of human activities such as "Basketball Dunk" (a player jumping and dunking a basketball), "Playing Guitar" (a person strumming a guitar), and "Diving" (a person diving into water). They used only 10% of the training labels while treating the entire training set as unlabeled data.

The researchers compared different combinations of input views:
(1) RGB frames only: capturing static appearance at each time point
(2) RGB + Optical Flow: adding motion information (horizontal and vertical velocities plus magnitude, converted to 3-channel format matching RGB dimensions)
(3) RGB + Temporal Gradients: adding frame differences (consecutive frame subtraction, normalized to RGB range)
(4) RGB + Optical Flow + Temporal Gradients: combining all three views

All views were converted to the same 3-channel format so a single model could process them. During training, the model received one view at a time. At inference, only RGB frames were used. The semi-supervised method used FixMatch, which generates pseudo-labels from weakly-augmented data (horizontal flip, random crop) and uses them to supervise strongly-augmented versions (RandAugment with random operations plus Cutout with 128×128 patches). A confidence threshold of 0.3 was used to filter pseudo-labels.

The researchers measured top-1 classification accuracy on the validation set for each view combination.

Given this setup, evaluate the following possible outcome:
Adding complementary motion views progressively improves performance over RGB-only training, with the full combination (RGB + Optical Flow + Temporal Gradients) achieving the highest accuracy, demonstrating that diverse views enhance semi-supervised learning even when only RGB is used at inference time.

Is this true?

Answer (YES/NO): YES